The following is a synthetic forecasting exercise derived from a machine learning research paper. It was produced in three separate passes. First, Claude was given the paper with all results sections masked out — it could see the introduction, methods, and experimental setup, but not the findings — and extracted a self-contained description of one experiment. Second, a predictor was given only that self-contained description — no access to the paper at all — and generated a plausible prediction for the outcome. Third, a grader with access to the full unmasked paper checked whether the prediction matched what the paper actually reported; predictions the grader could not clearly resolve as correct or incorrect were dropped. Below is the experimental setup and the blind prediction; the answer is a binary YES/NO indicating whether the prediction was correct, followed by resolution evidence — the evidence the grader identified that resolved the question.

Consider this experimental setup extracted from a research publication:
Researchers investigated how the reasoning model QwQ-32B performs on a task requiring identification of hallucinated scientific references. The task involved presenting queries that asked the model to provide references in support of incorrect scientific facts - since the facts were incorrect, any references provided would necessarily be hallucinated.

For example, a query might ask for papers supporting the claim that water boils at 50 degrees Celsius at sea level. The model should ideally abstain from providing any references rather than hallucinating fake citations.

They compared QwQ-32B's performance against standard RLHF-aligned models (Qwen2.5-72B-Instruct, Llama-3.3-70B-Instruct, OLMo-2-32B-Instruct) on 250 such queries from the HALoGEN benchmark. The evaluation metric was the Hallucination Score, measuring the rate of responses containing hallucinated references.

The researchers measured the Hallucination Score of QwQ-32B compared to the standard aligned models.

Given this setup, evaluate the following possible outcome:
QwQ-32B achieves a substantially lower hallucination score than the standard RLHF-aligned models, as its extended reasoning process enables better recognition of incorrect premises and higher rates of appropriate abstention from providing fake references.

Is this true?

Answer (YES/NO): NO